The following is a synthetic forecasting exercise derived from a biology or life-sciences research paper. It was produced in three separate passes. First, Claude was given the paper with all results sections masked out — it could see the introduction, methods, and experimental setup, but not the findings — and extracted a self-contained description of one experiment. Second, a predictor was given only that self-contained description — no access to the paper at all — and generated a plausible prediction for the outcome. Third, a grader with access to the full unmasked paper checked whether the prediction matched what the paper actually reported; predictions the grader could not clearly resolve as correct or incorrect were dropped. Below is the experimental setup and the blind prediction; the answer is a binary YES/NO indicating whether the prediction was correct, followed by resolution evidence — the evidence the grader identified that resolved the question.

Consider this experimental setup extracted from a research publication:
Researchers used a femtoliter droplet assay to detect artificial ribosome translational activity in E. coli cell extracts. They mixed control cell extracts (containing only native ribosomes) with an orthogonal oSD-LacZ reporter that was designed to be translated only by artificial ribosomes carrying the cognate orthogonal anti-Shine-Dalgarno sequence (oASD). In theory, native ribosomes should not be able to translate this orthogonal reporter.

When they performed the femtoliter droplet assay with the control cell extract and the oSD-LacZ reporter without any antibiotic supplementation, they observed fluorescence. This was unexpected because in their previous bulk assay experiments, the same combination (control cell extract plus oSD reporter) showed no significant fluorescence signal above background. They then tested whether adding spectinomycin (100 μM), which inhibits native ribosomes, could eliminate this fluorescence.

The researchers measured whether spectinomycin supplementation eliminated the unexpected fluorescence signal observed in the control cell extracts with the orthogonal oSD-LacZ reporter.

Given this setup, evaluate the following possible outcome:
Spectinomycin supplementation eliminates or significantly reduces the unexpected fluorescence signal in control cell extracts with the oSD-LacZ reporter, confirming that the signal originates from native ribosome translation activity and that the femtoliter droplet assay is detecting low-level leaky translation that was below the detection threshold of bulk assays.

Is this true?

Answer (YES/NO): YES